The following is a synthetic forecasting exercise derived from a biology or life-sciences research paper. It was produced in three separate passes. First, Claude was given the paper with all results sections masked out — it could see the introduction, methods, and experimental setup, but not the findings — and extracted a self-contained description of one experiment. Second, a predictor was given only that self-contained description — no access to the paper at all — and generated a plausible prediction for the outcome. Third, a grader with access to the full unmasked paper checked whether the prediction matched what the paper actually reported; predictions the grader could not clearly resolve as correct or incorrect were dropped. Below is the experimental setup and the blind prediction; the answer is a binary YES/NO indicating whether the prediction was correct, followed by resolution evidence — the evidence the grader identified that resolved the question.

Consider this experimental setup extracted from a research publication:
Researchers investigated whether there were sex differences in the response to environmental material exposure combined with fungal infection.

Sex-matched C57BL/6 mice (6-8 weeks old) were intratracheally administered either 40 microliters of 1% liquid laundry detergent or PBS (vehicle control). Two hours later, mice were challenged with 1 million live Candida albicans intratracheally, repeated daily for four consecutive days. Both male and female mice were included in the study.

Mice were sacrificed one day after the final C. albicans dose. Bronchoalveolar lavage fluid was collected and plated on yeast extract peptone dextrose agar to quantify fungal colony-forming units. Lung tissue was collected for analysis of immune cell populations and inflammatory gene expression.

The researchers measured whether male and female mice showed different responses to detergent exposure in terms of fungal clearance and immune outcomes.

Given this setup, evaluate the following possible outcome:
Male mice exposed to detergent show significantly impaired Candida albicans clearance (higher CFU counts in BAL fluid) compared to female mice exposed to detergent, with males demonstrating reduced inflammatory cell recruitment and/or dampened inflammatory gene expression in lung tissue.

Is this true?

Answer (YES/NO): NO